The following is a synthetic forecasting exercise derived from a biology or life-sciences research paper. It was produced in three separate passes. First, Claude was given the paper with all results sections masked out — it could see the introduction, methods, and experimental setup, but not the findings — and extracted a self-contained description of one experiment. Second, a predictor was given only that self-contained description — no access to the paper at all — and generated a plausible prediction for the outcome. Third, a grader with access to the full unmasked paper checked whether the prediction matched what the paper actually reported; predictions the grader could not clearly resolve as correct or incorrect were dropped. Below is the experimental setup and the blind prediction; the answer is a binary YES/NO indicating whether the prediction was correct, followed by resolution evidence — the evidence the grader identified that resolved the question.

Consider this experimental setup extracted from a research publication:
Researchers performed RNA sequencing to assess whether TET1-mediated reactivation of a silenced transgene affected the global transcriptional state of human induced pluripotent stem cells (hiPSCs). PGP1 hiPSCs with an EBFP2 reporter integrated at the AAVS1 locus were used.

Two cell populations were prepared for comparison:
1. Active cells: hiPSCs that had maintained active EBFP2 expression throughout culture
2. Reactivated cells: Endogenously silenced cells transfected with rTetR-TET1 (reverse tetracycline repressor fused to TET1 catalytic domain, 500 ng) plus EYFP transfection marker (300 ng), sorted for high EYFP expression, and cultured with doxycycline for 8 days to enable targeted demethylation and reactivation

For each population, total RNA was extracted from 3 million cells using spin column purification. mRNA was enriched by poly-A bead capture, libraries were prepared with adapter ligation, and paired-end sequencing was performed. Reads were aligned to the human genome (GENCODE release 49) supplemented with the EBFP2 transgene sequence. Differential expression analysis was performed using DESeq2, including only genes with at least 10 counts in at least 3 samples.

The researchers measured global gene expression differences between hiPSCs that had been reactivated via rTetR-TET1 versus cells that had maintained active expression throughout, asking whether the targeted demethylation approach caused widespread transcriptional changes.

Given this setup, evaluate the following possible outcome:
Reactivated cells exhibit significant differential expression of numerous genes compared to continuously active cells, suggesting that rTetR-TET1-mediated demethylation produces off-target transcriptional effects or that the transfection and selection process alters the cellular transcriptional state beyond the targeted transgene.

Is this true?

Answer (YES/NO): NO